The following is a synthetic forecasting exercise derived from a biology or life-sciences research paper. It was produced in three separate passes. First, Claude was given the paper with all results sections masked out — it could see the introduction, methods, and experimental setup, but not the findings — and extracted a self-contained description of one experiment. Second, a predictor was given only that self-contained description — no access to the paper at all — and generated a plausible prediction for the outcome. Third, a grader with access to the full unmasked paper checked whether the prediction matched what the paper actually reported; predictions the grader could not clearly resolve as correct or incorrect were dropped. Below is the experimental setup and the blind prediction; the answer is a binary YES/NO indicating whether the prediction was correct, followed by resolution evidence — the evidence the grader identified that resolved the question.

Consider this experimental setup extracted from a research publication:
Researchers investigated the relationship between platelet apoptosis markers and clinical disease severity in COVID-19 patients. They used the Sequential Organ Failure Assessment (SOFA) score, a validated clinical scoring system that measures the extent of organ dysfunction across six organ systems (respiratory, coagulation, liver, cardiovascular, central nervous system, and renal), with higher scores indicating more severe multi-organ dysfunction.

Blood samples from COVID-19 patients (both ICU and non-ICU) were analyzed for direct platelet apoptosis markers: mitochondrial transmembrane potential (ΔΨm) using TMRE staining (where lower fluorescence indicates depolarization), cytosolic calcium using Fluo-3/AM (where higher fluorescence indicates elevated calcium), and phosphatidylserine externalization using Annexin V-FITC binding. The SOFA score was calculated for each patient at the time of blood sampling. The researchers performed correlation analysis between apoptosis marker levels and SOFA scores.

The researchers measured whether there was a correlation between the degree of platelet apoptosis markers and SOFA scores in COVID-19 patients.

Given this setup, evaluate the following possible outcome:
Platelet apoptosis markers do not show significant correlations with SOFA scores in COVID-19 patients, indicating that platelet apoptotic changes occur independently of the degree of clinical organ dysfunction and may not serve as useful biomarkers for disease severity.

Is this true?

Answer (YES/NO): NO